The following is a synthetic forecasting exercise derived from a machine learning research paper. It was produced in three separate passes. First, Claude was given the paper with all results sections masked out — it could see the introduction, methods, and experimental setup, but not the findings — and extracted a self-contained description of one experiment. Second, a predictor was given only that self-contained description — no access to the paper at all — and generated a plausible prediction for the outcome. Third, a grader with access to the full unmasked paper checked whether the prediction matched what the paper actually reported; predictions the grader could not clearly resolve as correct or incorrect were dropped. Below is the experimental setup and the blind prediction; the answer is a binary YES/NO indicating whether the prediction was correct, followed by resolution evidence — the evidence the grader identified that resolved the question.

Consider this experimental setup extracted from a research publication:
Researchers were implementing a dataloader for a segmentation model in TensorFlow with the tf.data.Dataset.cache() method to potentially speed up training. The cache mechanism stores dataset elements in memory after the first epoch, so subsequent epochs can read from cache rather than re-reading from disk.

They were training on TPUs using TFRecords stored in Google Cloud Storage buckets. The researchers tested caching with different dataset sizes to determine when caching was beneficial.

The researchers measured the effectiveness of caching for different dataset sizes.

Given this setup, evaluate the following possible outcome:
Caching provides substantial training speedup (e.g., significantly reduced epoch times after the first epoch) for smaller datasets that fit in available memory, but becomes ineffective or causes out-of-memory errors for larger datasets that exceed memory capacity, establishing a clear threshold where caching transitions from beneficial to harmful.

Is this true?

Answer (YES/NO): YES